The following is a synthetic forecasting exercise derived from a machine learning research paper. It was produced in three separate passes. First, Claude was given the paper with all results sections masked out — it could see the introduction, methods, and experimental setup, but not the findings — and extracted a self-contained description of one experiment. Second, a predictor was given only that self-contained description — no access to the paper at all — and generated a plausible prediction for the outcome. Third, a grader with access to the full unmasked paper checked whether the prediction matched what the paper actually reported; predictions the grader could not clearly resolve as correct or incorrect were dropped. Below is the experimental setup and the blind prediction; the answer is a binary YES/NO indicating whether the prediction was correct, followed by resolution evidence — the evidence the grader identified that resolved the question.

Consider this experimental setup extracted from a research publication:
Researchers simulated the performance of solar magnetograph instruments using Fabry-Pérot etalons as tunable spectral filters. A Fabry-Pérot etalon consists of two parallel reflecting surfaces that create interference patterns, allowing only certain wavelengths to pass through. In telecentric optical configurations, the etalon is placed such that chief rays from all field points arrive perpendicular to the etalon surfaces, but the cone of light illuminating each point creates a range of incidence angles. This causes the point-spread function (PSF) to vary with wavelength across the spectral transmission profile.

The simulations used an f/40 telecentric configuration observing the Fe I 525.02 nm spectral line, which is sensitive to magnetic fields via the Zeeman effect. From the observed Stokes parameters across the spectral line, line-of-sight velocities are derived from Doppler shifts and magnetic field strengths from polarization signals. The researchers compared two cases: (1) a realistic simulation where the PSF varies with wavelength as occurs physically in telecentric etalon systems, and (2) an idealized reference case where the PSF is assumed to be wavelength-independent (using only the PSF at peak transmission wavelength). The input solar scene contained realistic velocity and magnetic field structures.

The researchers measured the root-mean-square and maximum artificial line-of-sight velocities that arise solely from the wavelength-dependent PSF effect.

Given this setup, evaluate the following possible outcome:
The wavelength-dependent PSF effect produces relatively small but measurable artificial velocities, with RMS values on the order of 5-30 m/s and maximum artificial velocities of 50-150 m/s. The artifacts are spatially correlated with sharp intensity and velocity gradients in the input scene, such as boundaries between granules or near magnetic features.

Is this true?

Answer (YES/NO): YES